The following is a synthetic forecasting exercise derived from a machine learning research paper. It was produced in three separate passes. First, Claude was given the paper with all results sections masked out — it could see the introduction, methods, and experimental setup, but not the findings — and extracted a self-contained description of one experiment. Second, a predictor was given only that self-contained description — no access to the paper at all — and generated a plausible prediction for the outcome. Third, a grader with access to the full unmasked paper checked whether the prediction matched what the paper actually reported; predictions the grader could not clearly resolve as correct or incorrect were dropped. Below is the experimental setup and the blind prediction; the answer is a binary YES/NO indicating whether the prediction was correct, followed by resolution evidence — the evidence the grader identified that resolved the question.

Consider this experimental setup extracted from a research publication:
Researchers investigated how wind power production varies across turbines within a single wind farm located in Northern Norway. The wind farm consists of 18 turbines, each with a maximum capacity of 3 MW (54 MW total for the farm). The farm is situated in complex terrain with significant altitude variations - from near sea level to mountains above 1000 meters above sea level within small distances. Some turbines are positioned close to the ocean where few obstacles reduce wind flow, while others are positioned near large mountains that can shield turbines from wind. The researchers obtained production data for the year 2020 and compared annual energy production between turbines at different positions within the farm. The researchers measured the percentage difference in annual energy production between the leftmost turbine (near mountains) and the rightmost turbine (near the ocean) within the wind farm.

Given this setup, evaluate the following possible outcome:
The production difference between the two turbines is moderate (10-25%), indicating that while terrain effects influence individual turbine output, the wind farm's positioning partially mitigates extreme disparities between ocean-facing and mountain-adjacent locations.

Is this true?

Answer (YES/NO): YES